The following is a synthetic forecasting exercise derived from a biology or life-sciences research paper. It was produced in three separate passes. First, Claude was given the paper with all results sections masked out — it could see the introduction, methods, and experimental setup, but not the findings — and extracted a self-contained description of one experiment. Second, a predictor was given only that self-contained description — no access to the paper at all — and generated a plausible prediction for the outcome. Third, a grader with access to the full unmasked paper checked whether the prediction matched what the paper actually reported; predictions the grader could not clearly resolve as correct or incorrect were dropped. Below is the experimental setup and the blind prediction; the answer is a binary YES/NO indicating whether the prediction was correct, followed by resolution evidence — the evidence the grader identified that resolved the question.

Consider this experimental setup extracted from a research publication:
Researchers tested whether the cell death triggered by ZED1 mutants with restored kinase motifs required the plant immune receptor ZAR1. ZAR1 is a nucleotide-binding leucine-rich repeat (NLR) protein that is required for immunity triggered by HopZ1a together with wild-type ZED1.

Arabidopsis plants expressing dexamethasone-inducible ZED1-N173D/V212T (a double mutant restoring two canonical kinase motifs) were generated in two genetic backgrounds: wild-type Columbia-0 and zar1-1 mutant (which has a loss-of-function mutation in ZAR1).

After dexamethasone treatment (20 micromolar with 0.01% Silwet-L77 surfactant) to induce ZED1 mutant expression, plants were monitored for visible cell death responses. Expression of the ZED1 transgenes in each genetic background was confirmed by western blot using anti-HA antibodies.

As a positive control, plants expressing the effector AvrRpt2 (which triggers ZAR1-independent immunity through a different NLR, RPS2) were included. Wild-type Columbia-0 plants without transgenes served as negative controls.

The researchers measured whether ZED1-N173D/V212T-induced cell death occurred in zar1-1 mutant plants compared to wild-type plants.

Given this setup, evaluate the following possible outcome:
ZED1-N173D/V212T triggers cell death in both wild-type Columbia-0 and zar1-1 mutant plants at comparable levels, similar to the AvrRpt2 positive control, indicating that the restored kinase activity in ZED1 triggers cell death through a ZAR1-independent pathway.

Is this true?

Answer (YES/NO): NO